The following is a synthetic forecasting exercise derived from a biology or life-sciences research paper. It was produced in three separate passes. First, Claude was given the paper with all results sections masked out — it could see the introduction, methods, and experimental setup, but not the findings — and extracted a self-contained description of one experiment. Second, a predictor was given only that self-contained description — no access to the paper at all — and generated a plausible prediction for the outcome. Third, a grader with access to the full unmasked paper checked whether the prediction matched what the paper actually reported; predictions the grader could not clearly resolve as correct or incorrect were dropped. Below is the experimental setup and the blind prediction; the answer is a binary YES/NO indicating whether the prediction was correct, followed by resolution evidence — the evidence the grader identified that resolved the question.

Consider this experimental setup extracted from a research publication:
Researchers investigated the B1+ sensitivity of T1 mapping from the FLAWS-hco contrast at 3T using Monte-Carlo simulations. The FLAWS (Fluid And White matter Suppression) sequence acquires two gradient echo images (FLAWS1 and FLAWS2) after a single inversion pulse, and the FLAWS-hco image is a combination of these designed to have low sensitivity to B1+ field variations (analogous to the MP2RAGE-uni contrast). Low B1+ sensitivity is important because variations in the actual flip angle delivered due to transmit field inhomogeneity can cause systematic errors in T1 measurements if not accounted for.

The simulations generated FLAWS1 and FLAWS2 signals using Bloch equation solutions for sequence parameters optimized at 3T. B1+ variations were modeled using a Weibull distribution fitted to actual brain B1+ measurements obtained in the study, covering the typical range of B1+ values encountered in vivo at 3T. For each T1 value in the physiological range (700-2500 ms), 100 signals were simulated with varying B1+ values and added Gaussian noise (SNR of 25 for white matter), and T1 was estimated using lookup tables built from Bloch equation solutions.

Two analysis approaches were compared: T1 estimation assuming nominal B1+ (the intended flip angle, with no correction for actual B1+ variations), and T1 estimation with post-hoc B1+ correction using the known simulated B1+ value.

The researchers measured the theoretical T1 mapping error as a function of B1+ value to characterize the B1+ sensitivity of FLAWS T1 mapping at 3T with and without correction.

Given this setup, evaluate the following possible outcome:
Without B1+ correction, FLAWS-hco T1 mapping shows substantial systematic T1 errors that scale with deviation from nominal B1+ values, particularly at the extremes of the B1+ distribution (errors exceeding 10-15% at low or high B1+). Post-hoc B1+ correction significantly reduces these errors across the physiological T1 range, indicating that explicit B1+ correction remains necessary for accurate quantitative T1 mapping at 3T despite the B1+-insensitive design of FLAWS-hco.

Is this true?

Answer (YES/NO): NO